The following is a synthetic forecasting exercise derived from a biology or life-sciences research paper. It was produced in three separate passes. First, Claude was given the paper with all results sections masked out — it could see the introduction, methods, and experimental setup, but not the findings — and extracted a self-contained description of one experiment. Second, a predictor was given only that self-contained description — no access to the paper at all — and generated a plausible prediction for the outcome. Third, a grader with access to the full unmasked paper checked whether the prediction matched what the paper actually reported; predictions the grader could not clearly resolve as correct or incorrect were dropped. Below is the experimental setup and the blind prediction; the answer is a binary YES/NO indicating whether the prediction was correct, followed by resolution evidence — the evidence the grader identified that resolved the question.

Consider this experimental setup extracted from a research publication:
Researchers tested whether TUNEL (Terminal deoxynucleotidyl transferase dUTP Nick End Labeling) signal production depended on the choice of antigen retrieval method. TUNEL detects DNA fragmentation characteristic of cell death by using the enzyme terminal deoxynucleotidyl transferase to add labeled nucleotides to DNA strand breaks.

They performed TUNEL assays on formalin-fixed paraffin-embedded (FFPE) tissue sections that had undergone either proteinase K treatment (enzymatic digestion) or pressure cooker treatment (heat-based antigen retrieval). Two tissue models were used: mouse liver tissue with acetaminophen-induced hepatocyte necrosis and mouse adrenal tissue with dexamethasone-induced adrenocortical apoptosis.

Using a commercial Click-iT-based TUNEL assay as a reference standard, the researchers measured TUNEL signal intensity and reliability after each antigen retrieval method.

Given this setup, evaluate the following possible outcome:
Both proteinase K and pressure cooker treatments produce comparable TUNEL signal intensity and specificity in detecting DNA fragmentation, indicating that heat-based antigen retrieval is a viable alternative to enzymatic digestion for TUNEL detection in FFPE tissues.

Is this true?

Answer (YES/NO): YES